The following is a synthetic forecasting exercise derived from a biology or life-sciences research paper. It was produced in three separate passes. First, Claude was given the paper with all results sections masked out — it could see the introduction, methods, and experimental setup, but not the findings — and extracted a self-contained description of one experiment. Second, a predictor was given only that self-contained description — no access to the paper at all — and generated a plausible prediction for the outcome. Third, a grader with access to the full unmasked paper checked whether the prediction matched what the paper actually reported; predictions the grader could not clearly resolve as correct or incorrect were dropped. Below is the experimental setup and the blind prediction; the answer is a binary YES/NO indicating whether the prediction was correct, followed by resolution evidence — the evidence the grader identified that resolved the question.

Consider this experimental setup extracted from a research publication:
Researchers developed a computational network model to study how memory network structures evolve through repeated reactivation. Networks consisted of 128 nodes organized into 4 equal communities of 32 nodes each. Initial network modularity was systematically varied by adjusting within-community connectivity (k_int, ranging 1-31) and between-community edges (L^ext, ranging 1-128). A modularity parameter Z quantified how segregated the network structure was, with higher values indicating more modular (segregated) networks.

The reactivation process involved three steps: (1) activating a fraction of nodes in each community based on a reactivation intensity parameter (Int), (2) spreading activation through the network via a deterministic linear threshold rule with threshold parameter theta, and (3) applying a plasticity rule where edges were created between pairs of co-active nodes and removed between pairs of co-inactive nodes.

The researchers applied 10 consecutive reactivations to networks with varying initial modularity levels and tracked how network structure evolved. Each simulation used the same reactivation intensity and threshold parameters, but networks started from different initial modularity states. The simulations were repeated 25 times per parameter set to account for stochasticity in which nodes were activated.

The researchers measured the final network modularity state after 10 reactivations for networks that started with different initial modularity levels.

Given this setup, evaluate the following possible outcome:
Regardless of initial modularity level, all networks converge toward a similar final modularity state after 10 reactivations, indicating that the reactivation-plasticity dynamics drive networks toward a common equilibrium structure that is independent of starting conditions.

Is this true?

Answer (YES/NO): YES